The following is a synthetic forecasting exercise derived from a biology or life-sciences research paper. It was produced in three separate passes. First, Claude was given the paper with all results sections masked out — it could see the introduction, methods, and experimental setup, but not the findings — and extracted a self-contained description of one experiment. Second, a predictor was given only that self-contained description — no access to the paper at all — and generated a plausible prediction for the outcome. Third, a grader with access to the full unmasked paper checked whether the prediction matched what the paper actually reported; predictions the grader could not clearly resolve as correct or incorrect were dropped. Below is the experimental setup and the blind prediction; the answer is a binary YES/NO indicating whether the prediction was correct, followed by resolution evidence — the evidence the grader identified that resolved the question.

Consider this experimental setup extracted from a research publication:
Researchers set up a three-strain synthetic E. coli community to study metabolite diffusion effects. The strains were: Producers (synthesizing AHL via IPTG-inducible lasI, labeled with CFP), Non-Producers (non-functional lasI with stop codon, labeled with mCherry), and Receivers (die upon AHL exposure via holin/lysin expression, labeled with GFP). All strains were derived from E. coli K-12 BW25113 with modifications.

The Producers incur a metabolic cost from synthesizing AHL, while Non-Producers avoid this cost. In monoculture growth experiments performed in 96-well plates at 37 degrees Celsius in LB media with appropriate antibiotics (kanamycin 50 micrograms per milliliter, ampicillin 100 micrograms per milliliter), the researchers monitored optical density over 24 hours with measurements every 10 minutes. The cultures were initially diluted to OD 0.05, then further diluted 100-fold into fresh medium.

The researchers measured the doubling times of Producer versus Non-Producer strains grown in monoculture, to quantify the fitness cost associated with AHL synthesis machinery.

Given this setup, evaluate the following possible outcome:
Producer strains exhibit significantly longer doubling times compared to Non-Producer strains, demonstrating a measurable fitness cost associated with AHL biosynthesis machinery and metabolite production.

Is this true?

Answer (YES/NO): YES